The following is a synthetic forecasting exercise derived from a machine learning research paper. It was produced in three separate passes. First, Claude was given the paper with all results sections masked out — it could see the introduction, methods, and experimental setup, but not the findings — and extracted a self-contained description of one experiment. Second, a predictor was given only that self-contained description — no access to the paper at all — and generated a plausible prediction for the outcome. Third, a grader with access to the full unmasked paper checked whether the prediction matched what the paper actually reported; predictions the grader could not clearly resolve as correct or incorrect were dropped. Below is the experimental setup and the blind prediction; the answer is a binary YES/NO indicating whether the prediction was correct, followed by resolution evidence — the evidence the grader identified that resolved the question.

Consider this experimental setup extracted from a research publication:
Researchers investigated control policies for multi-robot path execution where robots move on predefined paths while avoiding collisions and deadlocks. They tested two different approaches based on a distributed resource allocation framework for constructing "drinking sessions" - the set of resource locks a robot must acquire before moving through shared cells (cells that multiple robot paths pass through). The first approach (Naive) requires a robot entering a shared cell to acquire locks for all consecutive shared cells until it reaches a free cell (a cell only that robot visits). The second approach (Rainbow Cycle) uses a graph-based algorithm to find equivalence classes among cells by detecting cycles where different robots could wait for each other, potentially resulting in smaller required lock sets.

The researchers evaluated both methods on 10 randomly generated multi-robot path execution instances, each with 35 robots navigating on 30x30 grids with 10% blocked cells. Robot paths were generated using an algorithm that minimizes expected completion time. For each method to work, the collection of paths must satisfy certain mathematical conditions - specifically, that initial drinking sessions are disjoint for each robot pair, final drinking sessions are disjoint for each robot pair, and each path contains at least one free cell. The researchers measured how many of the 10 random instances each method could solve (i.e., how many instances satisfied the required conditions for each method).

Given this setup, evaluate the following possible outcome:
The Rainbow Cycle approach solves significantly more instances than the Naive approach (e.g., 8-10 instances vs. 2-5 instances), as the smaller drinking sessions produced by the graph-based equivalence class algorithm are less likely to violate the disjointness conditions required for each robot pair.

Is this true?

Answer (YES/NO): NO